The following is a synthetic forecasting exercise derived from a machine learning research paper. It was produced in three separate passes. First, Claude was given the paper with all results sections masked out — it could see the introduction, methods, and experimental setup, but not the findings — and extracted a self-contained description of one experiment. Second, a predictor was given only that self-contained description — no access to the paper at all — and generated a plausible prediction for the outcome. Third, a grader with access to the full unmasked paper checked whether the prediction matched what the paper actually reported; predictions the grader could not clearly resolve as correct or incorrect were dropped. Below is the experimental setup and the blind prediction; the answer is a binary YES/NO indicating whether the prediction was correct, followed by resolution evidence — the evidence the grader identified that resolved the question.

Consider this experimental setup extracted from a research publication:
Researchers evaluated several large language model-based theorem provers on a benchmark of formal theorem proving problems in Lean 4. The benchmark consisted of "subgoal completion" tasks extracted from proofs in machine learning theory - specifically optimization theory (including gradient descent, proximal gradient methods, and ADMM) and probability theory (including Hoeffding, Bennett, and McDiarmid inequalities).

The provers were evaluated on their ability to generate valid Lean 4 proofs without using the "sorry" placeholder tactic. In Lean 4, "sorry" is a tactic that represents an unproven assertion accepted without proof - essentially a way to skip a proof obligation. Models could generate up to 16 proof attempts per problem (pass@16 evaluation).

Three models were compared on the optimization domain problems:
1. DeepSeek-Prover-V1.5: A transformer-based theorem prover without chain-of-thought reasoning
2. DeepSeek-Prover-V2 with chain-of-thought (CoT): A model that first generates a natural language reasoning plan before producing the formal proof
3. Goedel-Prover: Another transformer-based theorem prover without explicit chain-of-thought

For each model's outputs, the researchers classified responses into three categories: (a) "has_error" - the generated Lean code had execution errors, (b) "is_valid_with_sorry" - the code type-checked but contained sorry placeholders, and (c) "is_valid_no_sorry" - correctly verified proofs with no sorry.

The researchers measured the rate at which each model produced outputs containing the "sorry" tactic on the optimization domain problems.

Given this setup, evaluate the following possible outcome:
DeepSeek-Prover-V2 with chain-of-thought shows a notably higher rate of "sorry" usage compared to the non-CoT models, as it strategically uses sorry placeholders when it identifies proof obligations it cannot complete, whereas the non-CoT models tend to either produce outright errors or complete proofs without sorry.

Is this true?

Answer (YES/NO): YES